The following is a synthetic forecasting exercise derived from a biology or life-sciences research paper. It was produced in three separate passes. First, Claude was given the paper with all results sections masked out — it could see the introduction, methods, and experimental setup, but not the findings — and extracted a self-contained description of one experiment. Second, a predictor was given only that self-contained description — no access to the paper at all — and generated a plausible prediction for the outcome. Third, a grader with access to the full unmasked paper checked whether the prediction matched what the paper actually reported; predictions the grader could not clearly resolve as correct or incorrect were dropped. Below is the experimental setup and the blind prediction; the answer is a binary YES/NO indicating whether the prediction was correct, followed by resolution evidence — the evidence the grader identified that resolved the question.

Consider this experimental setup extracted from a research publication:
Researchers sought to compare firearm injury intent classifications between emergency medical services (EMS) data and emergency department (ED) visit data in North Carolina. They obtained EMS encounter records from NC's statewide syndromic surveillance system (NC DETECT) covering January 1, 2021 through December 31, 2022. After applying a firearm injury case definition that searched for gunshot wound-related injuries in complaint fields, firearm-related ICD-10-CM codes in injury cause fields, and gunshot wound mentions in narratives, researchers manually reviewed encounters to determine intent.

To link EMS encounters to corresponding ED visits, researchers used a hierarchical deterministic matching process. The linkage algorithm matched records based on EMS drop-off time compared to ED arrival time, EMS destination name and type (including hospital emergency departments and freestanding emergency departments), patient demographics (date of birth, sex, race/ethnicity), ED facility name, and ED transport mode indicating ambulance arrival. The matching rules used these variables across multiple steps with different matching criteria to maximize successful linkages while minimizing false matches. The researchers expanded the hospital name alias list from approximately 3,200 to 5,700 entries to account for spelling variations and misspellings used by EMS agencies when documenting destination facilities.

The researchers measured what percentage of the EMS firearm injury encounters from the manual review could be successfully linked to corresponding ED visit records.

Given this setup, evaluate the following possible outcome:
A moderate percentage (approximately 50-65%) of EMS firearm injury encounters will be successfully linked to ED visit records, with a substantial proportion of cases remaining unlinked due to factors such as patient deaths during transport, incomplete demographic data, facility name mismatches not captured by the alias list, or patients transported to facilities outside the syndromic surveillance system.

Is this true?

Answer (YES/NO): YES